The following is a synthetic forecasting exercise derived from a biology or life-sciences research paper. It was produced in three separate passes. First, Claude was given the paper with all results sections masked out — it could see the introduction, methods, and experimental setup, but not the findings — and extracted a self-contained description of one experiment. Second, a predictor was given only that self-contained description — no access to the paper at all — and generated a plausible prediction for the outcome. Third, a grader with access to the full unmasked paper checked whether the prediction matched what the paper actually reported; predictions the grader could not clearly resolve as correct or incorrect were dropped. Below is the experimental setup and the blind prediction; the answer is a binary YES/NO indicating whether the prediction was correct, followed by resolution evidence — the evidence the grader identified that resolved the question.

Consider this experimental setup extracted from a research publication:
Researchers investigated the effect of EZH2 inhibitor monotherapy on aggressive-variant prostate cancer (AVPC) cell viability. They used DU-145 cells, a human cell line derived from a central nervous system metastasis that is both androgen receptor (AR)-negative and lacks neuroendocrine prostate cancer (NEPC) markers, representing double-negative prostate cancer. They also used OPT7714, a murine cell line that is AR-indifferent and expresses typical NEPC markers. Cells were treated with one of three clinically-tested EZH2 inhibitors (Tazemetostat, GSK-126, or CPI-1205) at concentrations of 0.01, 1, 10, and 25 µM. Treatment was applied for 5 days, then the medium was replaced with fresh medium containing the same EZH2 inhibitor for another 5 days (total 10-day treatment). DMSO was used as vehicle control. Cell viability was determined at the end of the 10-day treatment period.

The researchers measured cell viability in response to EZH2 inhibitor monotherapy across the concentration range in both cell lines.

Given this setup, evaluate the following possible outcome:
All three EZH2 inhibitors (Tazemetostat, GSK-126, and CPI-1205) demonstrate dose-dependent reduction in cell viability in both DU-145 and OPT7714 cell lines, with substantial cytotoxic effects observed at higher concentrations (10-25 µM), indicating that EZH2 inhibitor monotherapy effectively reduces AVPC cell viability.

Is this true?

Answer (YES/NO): NO